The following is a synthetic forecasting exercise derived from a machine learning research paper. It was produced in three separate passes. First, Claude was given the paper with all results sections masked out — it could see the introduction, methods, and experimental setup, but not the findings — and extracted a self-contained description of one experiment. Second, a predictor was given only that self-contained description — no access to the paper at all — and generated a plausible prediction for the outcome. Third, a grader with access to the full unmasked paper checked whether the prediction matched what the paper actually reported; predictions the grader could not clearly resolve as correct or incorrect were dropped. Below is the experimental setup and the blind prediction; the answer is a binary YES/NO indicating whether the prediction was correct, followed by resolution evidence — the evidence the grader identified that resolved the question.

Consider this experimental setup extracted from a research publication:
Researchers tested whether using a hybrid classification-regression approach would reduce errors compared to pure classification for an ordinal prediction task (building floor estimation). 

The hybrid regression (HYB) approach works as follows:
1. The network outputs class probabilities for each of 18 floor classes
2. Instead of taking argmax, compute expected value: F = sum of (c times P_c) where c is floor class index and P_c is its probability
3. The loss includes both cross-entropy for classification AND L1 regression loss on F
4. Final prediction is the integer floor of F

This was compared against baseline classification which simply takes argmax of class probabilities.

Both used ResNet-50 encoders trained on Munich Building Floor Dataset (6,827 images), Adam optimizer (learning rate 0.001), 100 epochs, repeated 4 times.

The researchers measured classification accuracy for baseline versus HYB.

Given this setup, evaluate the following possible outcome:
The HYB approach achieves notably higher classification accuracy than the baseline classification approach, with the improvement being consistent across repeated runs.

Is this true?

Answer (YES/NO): NO